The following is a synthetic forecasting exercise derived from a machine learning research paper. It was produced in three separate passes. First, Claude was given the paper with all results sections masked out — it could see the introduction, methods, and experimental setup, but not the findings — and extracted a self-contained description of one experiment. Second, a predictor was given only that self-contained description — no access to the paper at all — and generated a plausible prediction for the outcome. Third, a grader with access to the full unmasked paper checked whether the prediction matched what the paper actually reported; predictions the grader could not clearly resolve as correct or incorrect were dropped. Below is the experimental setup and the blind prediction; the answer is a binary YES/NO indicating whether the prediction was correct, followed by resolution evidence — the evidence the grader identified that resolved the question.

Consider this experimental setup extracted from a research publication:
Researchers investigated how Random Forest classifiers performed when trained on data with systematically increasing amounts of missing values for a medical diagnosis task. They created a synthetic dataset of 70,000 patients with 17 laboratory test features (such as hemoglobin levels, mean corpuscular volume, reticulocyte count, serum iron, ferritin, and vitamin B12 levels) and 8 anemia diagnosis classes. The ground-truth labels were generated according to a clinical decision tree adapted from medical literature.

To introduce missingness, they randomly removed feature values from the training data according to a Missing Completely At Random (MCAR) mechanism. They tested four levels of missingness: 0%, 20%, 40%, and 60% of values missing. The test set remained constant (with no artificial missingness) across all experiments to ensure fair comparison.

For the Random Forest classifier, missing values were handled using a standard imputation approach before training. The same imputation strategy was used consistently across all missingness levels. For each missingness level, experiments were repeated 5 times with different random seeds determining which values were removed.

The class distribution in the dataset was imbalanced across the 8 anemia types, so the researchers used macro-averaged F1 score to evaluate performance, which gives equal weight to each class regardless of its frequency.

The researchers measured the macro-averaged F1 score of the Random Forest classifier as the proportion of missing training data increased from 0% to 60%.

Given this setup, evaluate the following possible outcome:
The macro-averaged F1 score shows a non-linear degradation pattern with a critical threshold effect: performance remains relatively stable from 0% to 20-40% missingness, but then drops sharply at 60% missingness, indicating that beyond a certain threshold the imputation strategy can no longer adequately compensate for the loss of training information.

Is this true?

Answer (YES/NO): NO